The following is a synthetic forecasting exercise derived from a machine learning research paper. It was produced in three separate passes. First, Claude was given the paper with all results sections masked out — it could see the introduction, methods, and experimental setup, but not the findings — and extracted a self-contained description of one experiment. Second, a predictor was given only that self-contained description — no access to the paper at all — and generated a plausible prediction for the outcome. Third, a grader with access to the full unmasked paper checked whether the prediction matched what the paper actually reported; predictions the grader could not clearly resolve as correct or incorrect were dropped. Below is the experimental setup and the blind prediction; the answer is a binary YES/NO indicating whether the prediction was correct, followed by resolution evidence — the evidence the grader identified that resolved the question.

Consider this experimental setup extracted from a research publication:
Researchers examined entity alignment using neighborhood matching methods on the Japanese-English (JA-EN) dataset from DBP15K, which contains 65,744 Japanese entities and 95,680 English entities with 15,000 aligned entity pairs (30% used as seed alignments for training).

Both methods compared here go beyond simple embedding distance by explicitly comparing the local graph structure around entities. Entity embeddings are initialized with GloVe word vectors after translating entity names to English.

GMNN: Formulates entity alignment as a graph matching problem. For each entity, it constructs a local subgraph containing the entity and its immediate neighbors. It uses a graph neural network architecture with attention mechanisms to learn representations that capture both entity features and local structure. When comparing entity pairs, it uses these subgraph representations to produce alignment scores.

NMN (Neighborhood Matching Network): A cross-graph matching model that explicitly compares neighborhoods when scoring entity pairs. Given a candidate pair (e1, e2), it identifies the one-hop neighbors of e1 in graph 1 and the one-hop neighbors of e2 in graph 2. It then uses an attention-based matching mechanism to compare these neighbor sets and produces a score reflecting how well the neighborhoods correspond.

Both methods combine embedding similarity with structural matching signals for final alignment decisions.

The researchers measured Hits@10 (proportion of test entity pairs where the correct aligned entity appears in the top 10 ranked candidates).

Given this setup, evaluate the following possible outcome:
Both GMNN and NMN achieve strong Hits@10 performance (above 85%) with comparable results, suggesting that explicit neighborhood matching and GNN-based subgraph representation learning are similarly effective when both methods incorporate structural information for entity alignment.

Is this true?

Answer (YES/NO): NO